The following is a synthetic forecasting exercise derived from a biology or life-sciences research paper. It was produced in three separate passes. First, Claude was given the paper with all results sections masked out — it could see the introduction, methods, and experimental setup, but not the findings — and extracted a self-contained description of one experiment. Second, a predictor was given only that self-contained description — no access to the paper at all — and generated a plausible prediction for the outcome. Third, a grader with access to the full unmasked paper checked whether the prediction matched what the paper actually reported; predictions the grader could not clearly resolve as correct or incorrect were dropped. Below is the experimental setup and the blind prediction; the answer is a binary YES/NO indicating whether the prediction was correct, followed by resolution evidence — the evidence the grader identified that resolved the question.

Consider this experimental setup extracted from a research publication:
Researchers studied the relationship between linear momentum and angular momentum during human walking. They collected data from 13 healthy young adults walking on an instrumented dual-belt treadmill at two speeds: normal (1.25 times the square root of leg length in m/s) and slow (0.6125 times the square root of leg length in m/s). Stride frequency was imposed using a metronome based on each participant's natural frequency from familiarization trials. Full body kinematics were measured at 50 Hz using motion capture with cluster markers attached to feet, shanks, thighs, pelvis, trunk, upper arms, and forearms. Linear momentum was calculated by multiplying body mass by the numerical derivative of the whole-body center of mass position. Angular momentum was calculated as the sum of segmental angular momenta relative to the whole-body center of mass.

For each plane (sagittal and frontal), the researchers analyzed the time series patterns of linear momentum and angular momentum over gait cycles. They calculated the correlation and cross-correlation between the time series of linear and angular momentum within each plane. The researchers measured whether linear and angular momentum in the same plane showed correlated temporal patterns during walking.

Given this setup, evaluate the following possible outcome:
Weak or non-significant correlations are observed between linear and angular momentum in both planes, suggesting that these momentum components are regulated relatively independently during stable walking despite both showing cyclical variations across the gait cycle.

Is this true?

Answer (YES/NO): NO